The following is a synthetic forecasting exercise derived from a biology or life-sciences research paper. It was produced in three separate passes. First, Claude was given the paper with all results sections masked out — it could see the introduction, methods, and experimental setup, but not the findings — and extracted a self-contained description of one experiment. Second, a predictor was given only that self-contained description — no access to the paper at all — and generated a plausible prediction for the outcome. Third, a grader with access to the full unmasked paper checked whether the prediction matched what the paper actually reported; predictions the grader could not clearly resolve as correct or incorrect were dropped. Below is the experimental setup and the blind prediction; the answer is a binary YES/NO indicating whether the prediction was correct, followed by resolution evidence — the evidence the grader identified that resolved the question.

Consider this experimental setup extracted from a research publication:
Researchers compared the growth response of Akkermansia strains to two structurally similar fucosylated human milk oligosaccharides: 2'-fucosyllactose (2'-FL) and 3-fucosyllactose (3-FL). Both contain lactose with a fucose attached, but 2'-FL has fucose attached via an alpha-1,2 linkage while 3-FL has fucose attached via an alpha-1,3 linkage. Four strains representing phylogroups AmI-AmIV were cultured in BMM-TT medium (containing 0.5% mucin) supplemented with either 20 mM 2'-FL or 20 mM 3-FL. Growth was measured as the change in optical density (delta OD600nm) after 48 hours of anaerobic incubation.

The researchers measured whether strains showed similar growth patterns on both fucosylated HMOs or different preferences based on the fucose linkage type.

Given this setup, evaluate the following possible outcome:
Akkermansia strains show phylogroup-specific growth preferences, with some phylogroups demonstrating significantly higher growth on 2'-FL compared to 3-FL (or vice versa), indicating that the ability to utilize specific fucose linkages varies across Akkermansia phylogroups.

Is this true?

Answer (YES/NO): NO